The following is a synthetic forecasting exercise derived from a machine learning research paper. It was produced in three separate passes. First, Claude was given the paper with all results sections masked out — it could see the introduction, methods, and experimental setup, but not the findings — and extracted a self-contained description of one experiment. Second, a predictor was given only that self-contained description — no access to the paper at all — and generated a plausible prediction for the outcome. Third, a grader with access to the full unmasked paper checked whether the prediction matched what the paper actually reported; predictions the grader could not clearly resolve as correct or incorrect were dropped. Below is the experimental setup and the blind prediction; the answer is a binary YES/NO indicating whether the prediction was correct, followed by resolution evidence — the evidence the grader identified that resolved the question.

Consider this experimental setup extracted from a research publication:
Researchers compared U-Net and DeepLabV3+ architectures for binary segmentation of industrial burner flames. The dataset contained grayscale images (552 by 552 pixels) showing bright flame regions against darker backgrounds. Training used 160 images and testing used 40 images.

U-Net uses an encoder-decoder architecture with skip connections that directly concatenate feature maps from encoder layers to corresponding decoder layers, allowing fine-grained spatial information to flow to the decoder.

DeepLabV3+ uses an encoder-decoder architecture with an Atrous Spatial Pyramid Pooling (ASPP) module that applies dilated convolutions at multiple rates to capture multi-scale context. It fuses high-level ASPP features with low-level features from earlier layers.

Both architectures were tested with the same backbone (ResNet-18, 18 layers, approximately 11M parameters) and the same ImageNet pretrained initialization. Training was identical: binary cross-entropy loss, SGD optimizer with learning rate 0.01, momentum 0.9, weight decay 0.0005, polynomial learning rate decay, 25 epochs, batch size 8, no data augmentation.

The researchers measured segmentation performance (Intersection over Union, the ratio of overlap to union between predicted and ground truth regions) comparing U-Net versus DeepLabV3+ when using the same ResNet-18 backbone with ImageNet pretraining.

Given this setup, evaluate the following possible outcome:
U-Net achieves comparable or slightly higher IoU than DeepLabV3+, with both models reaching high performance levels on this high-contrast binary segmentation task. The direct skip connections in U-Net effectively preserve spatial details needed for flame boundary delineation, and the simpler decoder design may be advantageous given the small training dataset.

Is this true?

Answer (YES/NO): NO